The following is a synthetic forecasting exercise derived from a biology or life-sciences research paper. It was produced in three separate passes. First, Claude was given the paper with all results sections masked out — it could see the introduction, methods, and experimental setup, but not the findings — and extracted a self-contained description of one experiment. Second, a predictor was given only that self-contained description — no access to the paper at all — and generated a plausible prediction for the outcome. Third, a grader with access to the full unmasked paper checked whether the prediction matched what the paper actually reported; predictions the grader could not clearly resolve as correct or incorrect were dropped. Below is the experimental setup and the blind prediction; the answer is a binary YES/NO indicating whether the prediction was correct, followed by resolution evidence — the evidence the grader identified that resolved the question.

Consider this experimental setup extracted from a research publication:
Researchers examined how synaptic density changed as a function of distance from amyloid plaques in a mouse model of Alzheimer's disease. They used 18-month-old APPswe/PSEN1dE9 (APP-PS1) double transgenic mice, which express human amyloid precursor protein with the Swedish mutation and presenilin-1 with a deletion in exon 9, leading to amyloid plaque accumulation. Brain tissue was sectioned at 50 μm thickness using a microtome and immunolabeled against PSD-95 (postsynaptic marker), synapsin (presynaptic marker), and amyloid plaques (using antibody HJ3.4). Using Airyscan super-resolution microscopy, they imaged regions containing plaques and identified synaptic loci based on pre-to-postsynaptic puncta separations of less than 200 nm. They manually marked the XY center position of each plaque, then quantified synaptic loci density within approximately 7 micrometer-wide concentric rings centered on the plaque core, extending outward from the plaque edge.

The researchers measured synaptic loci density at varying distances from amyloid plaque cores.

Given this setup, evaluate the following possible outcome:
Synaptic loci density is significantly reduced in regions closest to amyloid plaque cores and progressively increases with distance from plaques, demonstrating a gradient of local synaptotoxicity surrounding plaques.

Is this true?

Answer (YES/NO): YES